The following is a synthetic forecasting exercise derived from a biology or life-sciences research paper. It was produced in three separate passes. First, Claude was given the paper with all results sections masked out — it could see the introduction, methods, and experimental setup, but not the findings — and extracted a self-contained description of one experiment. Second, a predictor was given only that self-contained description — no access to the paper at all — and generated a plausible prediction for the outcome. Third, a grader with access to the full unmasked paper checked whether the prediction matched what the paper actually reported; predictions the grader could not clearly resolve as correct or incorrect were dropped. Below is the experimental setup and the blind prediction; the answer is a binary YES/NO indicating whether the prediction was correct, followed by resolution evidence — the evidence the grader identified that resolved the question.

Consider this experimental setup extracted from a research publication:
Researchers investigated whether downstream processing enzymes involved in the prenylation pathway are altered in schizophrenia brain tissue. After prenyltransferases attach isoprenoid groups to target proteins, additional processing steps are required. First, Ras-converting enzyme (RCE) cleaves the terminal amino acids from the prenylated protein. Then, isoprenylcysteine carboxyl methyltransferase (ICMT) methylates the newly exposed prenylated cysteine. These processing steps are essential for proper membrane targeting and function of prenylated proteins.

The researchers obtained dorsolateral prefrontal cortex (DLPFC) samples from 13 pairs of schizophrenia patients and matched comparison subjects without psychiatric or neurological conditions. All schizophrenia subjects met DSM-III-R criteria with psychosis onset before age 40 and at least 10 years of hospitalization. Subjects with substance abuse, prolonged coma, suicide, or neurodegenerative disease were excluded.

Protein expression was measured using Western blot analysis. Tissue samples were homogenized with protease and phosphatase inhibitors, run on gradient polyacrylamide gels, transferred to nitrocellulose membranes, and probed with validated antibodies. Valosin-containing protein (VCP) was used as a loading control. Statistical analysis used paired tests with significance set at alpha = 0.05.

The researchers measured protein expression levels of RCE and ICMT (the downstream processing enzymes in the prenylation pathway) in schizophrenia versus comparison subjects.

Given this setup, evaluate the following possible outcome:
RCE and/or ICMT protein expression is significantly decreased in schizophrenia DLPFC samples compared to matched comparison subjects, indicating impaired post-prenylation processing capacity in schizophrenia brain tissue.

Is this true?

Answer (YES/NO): NO